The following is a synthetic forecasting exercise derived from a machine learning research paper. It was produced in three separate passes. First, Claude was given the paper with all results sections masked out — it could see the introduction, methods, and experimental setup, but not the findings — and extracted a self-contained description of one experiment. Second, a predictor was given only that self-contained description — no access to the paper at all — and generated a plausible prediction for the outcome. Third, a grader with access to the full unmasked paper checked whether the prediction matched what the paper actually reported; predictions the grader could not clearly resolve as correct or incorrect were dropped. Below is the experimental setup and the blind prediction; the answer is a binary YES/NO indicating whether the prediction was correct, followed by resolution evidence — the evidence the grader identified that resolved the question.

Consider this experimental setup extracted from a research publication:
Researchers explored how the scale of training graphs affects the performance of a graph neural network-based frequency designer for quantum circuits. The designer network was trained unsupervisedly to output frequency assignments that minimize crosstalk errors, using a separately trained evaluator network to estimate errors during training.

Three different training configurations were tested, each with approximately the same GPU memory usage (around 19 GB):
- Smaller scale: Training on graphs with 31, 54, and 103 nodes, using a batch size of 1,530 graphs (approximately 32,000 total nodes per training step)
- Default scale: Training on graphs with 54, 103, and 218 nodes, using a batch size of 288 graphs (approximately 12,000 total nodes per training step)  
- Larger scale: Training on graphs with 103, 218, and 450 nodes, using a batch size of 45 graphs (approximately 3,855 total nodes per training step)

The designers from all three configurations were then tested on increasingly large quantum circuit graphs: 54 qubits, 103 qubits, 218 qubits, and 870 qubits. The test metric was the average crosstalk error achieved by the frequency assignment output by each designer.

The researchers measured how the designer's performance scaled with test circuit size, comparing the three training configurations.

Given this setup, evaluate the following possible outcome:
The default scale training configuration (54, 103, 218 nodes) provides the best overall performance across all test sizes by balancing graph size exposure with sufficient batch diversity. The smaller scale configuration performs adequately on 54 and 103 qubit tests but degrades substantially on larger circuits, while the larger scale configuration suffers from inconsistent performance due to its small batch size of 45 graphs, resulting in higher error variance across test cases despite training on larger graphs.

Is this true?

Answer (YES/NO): NO